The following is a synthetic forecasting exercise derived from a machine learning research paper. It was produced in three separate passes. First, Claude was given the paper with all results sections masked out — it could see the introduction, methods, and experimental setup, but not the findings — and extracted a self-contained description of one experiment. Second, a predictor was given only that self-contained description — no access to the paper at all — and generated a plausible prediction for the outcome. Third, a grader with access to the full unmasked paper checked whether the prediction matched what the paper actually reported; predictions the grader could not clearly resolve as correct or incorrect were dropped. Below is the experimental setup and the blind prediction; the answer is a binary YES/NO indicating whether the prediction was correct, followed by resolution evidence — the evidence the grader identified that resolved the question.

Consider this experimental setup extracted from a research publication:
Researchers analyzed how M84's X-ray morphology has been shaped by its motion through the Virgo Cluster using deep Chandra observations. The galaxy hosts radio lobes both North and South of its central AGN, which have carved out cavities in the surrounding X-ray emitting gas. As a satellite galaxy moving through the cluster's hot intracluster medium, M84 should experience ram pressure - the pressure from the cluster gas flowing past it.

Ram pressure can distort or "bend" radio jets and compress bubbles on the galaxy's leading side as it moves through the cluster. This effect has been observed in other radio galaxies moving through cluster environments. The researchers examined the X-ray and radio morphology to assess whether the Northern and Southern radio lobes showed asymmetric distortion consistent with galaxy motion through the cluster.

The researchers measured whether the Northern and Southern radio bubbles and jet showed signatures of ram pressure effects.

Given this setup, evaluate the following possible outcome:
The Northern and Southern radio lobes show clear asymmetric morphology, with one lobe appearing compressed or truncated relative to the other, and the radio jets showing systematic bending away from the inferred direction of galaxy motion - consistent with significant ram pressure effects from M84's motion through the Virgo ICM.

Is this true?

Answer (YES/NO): YES